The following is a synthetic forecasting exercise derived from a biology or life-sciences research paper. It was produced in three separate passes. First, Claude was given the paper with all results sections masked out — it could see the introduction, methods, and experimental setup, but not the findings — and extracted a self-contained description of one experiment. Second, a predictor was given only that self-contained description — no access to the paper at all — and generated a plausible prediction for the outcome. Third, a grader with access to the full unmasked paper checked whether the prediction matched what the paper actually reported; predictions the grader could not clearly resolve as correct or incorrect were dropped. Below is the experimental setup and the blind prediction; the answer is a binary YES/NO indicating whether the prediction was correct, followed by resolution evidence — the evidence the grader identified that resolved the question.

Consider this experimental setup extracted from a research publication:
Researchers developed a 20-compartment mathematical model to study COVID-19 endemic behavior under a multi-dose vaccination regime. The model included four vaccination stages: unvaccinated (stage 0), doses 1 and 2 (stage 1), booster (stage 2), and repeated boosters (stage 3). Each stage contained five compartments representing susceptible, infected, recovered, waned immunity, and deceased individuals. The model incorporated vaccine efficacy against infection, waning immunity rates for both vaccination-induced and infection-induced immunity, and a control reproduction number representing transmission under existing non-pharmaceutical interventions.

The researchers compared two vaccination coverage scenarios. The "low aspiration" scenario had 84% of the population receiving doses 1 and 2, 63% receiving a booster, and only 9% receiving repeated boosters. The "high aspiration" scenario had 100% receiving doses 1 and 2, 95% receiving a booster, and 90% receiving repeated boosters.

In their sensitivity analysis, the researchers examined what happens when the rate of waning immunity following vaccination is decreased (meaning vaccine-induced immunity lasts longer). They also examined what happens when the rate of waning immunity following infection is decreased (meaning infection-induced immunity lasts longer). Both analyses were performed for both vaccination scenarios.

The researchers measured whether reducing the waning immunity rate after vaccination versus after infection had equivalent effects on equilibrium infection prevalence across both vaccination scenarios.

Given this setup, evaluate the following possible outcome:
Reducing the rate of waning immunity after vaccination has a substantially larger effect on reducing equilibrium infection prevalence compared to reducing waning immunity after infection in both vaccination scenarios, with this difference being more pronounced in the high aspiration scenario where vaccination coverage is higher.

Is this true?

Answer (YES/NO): NO